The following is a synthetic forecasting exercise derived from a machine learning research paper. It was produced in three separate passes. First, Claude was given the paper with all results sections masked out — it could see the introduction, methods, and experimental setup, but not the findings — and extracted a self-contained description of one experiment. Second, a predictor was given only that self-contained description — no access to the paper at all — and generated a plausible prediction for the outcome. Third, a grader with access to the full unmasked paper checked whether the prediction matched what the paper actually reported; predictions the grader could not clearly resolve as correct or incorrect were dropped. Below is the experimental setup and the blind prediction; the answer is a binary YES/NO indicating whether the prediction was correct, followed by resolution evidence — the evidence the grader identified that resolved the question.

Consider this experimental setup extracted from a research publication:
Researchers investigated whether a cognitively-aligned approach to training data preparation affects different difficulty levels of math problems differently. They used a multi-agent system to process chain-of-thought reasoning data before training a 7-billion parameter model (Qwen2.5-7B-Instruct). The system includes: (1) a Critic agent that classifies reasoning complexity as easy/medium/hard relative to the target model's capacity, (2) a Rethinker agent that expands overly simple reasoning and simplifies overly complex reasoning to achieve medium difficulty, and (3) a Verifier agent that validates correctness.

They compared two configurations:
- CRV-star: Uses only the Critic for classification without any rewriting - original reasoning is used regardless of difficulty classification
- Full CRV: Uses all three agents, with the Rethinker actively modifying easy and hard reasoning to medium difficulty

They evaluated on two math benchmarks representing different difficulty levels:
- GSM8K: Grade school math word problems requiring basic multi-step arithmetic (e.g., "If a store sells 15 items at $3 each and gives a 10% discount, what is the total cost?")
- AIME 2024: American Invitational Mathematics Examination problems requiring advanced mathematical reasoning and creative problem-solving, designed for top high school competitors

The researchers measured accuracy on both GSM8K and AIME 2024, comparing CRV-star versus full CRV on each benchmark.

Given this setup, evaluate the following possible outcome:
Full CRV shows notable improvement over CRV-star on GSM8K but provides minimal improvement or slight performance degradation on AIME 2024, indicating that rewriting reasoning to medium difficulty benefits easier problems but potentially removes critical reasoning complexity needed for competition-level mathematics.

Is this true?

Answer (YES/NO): NO